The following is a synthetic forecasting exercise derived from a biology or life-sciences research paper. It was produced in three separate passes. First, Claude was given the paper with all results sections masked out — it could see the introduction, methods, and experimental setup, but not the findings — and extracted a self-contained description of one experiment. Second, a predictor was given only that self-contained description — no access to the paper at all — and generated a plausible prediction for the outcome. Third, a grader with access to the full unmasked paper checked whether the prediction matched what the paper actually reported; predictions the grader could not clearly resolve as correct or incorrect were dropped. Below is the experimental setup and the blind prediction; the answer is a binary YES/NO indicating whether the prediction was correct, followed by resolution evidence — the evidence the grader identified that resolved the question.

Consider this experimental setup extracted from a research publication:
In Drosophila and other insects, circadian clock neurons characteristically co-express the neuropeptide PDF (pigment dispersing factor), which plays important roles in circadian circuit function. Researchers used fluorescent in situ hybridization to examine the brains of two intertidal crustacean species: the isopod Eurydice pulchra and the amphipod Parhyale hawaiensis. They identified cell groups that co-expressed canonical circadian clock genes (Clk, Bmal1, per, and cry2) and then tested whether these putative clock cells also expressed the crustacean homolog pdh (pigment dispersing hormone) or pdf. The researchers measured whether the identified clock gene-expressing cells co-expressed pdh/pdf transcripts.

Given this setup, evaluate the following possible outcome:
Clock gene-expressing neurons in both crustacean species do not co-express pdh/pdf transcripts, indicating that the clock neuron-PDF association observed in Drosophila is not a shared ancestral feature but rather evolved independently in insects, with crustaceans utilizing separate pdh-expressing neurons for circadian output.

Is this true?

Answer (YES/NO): YES